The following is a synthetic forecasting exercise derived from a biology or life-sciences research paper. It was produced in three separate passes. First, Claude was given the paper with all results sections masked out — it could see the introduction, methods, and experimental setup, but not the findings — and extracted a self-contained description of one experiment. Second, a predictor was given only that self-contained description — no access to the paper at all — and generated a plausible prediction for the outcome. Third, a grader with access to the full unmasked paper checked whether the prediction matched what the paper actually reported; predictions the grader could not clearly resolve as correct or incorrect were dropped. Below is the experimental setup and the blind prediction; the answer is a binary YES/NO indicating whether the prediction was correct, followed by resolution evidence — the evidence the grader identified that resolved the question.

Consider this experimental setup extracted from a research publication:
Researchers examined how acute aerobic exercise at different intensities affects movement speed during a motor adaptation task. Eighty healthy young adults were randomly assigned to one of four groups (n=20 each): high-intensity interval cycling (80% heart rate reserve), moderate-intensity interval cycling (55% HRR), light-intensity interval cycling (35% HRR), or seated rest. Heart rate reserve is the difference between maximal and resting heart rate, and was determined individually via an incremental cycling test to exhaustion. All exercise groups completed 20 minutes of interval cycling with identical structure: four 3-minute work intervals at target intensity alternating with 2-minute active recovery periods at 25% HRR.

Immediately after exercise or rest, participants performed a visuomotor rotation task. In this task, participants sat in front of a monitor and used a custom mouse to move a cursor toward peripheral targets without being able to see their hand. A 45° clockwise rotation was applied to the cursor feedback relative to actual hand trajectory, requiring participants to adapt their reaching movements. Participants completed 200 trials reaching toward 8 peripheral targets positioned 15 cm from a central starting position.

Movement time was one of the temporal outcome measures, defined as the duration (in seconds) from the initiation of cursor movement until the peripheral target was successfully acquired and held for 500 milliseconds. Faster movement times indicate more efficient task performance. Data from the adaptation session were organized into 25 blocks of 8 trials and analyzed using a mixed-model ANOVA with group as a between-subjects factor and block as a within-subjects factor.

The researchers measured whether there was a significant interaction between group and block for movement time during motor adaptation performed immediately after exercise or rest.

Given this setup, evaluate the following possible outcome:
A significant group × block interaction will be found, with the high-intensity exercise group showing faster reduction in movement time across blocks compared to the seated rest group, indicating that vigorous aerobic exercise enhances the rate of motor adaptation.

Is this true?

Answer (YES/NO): NO